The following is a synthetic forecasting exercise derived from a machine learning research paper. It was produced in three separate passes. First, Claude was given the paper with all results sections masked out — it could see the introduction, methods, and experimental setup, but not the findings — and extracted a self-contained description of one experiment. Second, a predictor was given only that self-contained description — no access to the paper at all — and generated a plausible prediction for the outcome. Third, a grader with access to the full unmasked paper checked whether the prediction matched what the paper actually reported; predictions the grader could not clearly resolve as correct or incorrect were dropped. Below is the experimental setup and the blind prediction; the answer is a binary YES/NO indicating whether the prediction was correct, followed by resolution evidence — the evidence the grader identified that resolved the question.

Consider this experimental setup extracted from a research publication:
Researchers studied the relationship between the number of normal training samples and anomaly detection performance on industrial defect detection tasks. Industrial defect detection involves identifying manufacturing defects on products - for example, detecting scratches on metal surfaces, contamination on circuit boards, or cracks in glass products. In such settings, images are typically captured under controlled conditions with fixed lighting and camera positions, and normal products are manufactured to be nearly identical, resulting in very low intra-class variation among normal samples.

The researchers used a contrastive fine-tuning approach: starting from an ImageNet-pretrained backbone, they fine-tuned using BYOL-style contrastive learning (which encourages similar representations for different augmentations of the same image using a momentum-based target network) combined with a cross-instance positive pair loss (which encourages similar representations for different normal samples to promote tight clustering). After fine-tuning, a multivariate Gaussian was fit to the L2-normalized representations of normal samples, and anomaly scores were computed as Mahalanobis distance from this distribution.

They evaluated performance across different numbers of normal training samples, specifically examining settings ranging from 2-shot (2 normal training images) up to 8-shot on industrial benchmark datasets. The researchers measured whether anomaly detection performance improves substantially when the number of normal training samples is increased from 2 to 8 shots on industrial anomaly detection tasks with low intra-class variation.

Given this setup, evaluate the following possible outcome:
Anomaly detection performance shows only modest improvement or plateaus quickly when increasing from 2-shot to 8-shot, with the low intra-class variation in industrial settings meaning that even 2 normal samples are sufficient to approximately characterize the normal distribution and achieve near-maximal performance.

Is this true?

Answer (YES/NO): NO